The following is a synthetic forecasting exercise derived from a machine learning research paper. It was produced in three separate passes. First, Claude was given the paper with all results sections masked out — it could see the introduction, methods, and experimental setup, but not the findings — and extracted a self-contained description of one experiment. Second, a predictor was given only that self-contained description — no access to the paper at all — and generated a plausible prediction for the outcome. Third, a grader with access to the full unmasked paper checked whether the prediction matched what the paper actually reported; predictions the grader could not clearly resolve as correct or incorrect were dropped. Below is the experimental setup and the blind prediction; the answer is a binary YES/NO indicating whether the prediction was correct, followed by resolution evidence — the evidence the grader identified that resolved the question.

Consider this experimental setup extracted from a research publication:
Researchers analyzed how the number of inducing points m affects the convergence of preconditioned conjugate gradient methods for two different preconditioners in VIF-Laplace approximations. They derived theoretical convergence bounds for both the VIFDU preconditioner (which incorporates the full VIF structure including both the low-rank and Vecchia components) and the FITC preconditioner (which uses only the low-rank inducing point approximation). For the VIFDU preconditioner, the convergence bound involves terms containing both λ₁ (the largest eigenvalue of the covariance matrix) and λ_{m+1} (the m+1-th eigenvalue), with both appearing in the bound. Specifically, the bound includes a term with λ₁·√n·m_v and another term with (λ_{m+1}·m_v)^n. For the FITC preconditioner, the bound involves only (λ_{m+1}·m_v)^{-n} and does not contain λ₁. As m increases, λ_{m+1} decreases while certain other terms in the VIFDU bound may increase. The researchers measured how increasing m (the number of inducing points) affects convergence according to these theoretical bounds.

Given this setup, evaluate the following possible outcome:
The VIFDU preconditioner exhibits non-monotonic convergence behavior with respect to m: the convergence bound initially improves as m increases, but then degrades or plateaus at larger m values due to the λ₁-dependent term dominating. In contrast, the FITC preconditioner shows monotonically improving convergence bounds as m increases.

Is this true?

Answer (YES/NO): NO